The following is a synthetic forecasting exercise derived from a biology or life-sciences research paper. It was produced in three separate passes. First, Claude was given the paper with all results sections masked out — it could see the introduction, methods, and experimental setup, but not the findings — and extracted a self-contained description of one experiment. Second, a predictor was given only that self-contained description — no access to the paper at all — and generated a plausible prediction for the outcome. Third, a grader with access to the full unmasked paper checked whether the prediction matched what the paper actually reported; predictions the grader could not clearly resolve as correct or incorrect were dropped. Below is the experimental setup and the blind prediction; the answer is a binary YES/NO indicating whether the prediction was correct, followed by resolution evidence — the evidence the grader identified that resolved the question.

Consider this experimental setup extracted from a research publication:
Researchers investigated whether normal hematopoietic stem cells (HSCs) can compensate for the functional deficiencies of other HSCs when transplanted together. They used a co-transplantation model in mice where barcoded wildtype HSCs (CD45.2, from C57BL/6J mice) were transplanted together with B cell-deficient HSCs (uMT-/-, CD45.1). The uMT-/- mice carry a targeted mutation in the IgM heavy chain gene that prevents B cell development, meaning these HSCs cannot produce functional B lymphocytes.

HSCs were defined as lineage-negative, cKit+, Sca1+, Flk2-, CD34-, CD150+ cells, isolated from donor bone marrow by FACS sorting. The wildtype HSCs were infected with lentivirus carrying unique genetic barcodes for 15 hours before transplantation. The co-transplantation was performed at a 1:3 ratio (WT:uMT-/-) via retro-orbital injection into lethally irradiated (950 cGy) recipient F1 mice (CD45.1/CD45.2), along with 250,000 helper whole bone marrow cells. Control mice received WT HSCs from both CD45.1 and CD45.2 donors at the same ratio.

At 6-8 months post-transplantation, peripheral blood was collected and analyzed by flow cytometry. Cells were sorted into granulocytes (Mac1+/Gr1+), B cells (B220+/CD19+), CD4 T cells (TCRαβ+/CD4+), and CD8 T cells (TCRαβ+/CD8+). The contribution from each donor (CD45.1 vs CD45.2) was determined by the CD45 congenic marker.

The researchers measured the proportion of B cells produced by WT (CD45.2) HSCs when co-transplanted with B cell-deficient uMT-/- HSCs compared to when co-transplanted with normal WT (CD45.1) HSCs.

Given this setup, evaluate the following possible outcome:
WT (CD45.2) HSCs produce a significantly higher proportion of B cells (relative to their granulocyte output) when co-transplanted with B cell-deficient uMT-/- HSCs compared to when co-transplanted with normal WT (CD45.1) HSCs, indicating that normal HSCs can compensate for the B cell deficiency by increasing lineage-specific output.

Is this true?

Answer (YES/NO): YES